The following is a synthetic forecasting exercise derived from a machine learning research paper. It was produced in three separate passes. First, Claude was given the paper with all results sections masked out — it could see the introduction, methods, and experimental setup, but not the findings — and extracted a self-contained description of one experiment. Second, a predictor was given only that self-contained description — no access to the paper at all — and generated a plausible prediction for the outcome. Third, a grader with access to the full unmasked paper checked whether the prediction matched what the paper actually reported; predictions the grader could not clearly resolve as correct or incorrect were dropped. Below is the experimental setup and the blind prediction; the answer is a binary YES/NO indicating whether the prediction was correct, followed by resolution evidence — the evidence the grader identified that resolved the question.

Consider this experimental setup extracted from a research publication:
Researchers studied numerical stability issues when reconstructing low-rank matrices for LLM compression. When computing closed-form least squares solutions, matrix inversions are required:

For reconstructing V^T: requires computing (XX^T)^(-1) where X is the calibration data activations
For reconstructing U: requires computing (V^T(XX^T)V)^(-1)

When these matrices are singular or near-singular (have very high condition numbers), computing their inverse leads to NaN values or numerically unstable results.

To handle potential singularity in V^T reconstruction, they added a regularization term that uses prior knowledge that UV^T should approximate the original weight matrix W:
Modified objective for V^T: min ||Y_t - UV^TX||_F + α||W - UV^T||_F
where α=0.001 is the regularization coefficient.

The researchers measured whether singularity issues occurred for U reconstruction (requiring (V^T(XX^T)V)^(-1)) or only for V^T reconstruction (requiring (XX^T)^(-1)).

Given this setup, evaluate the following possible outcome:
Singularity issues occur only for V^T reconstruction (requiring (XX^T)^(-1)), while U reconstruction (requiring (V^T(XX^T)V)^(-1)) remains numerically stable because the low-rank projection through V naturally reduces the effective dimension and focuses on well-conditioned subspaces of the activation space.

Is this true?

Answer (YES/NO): YES